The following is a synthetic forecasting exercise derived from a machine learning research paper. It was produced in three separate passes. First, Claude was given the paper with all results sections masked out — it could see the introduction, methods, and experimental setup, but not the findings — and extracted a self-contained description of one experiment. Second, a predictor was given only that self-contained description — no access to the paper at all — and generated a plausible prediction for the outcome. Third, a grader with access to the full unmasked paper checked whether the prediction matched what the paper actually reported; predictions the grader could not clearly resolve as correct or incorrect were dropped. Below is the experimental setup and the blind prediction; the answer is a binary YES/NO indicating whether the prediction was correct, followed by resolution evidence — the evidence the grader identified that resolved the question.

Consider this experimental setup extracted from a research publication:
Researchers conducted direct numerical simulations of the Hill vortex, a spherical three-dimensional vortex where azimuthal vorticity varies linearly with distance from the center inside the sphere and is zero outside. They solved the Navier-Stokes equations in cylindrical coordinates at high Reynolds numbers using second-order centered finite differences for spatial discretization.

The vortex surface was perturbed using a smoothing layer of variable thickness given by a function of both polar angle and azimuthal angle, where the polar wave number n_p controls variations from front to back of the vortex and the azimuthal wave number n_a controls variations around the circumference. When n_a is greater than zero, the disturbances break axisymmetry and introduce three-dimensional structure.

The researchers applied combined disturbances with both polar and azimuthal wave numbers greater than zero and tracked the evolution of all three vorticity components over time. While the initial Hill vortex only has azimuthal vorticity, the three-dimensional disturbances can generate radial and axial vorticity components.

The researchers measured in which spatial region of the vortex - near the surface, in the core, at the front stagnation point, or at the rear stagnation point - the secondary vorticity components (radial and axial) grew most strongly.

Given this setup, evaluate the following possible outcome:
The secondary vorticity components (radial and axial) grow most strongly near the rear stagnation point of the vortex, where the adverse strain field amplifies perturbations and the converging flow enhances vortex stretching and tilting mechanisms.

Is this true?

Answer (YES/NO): NO